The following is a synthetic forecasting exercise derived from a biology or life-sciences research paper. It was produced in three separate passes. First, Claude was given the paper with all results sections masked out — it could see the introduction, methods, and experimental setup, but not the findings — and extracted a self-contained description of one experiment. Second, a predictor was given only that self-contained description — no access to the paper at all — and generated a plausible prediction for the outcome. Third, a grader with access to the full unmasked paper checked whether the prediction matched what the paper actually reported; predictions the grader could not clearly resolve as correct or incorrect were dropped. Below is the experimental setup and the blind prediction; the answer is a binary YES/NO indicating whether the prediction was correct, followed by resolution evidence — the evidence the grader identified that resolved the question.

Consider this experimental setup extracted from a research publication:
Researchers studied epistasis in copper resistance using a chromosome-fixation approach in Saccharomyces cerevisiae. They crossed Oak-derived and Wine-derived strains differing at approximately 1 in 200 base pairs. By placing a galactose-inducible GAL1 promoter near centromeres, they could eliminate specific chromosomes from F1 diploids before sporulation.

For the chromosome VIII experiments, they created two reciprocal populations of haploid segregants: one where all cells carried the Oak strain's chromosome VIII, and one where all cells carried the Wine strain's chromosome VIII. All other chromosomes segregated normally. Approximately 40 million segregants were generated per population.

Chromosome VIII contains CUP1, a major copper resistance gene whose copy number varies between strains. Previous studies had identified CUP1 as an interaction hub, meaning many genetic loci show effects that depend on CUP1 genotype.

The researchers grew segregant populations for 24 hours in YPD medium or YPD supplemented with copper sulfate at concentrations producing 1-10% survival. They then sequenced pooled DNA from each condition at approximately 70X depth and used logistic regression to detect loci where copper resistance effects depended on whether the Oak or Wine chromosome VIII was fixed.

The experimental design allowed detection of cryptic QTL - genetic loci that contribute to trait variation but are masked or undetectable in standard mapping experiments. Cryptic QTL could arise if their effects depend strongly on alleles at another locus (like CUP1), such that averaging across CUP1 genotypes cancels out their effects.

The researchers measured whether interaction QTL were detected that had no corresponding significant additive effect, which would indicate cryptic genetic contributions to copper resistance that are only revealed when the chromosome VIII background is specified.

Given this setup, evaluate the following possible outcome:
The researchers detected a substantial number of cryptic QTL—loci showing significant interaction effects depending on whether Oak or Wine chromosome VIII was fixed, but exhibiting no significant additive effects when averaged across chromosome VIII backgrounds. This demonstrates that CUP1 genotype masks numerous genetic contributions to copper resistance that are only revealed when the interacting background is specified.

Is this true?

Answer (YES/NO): NO